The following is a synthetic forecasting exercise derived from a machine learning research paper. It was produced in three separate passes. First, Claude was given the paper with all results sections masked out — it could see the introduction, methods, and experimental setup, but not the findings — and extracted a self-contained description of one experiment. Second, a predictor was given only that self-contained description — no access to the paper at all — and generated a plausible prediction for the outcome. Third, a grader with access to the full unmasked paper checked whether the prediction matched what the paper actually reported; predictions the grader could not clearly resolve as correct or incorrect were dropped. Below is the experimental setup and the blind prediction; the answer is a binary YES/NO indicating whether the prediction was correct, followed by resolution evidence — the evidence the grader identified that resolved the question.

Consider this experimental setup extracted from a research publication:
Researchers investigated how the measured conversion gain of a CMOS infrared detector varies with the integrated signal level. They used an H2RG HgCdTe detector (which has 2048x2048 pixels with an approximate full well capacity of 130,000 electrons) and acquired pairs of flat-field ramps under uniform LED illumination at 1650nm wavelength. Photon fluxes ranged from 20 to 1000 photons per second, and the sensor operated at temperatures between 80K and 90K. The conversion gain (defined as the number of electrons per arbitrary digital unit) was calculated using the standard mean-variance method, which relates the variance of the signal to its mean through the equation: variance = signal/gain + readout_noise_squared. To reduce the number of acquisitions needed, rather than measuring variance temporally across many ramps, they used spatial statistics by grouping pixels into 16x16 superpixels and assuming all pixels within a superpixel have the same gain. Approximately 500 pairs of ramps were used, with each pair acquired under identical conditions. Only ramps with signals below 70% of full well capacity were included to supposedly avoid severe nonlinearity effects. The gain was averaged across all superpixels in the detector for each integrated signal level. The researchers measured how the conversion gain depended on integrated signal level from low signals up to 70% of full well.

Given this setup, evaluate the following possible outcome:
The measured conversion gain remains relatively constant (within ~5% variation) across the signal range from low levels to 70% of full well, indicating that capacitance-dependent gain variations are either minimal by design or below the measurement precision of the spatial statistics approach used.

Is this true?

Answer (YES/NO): NO